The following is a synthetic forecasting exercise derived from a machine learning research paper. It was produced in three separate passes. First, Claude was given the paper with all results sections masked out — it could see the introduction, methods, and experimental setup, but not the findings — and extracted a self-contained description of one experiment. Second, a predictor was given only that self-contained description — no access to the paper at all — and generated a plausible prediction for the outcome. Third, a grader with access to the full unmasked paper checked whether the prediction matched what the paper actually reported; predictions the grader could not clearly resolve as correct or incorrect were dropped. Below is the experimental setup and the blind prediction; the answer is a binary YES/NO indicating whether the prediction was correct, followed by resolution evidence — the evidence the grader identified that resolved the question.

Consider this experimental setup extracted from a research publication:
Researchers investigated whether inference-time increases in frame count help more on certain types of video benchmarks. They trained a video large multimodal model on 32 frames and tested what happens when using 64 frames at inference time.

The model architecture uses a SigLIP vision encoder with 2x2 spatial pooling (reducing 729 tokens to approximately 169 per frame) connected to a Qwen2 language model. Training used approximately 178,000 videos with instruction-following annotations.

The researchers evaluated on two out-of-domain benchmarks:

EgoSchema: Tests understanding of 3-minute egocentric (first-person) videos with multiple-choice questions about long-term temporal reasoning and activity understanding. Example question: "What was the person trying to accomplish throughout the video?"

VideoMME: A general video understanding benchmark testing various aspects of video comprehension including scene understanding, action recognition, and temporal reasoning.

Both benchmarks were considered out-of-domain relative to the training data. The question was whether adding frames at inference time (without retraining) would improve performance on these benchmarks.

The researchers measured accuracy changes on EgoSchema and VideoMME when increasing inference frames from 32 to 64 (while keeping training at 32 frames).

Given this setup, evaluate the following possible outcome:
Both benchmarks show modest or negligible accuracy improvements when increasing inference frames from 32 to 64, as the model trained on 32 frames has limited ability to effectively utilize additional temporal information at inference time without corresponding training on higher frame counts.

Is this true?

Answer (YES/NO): YES